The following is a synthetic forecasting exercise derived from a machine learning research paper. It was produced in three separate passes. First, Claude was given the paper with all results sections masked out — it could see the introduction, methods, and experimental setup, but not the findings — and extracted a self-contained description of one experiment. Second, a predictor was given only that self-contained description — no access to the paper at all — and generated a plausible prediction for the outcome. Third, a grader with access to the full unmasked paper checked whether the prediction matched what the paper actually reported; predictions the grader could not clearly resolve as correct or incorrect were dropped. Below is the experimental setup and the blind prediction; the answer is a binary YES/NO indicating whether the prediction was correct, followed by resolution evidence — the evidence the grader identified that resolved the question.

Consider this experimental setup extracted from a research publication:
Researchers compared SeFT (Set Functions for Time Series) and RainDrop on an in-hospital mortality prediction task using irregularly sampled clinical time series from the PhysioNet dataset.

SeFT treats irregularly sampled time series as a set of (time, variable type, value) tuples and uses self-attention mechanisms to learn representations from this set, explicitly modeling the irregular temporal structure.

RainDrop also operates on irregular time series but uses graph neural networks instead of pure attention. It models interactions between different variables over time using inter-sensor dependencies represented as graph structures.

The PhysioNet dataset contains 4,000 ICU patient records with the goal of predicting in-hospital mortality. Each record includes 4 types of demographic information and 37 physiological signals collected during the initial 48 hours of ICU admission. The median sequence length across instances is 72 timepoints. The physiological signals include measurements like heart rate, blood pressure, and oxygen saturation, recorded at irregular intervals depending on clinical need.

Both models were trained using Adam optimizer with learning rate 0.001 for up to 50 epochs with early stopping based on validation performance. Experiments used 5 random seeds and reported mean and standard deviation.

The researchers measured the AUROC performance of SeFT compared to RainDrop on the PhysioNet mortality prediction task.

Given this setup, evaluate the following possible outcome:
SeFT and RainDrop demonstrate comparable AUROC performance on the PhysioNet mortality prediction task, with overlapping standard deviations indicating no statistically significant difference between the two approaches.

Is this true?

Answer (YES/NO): YES